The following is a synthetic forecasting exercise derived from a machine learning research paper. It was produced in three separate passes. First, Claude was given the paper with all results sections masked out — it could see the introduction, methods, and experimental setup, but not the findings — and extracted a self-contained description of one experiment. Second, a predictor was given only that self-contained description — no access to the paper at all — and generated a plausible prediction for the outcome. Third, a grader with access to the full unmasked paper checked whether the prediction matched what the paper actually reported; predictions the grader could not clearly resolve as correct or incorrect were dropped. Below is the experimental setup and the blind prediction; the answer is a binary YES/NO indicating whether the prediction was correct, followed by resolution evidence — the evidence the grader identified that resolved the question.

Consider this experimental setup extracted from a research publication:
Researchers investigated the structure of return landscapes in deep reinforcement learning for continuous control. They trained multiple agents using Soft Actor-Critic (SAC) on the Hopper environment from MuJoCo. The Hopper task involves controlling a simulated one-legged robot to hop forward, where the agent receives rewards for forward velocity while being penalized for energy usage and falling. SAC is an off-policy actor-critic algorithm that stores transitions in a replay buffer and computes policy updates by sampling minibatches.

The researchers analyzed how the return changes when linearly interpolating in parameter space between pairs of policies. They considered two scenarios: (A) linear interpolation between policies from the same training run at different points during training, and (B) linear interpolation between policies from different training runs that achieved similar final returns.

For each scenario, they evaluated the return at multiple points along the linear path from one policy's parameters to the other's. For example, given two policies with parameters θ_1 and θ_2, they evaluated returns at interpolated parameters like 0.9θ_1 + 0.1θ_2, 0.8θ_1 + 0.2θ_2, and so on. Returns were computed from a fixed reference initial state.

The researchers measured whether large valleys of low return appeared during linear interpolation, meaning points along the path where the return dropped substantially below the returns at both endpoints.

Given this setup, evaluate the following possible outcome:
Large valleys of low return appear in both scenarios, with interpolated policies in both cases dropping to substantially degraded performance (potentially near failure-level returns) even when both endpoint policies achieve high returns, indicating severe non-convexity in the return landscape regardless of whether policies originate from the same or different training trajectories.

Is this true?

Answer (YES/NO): NO